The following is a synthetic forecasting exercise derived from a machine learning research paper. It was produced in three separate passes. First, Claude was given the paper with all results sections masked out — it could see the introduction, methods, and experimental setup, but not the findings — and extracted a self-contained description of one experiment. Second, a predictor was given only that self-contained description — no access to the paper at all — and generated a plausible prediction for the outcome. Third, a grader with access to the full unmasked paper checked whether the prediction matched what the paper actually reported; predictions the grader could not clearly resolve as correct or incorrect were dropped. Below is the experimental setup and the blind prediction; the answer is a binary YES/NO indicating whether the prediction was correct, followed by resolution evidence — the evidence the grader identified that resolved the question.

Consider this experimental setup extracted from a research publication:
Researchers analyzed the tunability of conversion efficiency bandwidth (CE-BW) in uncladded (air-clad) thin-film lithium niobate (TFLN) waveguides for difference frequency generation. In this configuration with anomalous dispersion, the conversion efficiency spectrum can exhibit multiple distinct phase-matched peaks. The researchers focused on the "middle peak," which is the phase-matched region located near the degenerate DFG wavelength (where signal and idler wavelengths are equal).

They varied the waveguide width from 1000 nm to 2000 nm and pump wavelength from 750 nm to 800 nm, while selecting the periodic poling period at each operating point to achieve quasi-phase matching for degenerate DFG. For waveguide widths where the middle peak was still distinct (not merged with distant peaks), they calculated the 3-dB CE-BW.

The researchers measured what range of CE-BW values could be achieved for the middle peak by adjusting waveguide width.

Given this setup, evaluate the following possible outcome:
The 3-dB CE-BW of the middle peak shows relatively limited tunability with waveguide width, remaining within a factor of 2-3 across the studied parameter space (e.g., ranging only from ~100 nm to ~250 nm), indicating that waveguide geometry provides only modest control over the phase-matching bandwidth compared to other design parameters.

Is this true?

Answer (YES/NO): NO